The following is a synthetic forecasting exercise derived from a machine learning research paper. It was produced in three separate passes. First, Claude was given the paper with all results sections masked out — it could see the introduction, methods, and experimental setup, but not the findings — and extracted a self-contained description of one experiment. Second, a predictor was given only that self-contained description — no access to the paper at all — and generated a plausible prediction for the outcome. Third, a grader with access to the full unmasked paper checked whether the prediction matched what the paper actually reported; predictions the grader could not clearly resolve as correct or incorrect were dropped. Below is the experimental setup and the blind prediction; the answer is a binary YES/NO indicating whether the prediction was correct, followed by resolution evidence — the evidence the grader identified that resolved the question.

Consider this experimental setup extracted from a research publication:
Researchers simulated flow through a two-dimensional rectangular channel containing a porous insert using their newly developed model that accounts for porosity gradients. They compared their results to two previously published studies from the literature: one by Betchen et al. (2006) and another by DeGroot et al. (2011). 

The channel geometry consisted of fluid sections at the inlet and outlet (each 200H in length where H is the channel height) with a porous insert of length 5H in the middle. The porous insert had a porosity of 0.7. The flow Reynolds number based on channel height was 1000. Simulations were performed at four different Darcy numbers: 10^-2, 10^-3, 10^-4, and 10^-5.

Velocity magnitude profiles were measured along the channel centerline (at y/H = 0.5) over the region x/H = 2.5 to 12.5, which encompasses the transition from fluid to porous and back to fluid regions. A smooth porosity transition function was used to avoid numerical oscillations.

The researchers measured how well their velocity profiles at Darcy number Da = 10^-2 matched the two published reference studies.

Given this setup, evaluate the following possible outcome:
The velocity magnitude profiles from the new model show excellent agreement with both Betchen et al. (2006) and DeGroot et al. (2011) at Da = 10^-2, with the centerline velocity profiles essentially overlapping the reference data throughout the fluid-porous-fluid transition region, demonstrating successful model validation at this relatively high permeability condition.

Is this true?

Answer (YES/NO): NO